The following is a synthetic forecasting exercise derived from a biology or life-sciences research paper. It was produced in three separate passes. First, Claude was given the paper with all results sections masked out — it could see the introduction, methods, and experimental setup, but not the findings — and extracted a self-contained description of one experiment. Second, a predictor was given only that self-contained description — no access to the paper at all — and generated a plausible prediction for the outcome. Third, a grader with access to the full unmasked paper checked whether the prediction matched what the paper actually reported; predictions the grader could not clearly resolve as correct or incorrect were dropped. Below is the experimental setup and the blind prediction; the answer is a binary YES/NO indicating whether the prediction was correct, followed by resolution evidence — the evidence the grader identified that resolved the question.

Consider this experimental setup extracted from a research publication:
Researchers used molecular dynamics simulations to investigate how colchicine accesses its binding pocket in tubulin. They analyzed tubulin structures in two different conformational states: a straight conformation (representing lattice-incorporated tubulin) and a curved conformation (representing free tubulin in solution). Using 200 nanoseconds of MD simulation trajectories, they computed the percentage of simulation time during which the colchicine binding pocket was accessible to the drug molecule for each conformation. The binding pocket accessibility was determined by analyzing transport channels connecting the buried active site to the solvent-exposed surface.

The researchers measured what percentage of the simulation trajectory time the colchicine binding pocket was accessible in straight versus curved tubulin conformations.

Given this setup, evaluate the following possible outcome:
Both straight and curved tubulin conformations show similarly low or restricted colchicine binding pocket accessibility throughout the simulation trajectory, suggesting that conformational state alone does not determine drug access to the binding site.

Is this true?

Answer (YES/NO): NO